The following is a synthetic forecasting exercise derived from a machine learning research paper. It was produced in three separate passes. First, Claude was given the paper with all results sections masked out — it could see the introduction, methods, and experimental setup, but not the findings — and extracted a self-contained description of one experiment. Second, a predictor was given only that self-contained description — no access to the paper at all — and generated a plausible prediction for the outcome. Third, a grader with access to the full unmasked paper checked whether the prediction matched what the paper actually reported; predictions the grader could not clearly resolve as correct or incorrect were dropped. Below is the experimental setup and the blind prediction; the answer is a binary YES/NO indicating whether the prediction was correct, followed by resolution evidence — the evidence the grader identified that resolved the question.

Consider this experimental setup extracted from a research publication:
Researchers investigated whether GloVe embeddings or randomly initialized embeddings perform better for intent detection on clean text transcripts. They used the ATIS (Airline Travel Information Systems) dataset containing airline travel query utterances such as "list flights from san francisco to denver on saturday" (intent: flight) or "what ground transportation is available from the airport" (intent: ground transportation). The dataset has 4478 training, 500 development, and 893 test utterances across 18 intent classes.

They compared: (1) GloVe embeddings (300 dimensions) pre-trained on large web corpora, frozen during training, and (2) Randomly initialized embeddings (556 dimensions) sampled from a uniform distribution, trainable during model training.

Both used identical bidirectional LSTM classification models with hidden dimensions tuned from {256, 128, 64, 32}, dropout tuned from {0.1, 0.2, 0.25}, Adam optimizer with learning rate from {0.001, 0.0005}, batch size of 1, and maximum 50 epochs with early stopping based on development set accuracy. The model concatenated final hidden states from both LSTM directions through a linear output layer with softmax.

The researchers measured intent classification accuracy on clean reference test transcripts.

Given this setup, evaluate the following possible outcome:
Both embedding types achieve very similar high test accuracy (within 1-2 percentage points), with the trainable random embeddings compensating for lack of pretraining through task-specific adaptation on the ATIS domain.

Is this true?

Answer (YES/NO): NO